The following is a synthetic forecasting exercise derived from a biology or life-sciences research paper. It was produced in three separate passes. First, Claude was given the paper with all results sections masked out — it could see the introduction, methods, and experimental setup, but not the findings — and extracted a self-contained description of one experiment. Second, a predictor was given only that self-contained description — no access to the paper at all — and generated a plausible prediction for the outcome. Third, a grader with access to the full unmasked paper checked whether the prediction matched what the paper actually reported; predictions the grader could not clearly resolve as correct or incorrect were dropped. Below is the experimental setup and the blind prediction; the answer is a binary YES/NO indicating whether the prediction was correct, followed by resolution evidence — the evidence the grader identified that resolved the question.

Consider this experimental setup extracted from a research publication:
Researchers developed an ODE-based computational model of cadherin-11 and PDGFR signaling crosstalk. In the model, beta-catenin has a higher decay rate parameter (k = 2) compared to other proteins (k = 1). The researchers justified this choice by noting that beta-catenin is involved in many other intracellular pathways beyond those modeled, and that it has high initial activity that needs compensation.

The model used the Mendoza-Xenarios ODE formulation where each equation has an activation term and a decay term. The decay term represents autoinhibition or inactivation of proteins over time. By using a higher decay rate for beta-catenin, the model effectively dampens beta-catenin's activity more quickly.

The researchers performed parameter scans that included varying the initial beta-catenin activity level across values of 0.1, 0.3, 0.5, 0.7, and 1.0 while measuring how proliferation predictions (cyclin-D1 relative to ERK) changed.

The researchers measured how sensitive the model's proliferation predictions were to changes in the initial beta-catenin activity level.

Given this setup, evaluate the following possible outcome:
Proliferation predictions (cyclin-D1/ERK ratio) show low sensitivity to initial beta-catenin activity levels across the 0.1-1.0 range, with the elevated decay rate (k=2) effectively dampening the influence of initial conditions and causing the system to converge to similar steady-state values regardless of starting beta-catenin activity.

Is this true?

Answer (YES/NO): YES